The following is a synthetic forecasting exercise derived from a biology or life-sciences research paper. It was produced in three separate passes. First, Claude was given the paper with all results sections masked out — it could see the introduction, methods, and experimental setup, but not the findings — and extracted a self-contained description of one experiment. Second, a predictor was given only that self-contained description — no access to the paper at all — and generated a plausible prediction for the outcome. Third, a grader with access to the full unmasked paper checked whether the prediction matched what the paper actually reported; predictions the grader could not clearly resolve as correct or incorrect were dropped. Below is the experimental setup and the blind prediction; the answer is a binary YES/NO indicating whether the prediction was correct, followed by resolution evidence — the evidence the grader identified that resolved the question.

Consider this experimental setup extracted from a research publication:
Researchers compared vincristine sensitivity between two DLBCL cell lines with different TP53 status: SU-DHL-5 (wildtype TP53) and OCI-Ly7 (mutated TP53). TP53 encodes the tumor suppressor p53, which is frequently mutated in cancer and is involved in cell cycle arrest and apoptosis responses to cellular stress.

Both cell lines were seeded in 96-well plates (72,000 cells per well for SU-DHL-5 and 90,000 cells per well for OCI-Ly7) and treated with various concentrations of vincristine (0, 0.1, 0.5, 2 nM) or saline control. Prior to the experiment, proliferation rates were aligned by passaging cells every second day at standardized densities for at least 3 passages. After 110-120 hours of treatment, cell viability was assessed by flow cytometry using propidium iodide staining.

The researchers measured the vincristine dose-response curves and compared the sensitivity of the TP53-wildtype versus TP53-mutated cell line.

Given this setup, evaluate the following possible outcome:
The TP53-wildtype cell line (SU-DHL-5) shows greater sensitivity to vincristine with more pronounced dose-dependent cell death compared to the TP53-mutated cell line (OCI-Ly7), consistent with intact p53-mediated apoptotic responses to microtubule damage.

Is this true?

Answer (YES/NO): YES